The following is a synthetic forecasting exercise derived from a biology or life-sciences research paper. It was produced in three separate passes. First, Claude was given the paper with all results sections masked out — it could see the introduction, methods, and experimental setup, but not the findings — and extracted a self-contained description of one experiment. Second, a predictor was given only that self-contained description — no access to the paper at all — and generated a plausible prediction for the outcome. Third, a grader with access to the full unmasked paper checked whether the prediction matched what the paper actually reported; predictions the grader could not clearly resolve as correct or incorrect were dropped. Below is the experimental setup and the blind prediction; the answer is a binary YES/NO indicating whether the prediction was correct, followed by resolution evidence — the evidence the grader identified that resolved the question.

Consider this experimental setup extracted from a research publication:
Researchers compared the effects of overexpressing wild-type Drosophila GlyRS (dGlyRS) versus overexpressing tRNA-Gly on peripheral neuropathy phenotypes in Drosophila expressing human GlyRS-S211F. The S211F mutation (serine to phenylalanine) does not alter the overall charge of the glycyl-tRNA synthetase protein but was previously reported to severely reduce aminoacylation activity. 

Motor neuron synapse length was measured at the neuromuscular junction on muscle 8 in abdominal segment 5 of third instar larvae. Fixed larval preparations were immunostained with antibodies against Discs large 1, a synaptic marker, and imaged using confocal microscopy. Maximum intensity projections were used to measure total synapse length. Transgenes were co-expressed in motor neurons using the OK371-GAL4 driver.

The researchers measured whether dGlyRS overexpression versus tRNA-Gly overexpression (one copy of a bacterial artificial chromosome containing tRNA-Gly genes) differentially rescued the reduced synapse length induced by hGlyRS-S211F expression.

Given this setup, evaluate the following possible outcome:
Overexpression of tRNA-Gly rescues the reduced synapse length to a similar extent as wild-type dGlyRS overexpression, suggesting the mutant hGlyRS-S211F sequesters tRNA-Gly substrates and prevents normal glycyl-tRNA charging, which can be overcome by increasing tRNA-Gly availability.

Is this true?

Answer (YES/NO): NO